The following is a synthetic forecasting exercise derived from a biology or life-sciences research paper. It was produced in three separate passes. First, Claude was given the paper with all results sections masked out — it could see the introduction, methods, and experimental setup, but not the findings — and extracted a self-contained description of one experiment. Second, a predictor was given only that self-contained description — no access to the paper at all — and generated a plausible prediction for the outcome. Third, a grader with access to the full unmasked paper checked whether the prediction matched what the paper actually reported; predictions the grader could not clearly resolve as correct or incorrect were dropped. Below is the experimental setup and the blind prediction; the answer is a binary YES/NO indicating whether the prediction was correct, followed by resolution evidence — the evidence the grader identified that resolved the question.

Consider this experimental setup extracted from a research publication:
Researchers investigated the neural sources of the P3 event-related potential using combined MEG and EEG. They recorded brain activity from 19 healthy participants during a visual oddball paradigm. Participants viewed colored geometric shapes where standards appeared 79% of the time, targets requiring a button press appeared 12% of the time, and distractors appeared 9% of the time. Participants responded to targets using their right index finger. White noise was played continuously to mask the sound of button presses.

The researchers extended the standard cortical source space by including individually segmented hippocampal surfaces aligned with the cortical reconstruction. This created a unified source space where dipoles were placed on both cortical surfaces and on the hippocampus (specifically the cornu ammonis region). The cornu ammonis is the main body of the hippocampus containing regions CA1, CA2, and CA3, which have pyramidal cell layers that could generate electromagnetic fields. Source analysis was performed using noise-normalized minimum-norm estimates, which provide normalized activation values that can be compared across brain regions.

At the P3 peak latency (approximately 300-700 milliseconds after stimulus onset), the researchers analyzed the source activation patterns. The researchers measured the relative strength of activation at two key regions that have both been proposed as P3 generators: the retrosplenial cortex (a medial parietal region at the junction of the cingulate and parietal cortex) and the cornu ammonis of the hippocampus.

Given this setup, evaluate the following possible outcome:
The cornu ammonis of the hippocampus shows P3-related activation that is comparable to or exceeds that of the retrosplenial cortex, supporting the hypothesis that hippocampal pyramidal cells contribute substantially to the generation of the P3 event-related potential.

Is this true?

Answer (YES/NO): NO